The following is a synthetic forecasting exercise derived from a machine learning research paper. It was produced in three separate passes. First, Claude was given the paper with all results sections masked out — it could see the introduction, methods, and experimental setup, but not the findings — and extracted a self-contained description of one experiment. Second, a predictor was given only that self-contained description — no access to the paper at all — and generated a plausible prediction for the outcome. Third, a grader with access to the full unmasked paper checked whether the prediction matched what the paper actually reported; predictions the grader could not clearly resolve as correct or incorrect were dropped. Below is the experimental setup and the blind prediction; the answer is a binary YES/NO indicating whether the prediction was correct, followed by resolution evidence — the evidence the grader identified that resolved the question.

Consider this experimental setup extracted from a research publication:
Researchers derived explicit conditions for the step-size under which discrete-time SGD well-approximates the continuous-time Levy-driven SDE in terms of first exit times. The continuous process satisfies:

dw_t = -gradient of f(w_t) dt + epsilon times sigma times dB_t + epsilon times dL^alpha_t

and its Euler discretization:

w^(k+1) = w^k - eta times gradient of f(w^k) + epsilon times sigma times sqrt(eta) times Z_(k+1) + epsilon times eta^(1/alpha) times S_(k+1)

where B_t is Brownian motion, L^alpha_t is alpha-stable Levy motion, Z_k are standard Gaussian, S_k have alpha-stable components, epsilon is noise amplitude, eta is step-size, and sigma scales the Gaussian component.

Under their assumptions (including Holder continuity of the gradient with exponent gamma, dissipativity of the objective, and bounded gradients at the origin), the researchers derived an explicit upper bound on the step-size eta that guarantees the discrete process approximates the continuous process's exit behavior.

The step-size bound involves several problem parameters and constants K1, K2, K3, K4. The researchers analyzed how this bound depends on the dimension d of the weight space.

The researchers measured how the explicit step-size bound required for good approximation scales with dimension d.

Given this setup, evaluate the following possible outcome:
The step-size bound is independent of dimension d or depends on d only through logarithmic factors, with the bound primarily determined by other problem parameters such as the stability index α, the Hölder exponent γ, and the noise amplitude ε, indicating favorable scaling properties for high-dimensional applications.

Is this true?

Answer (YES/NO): NO